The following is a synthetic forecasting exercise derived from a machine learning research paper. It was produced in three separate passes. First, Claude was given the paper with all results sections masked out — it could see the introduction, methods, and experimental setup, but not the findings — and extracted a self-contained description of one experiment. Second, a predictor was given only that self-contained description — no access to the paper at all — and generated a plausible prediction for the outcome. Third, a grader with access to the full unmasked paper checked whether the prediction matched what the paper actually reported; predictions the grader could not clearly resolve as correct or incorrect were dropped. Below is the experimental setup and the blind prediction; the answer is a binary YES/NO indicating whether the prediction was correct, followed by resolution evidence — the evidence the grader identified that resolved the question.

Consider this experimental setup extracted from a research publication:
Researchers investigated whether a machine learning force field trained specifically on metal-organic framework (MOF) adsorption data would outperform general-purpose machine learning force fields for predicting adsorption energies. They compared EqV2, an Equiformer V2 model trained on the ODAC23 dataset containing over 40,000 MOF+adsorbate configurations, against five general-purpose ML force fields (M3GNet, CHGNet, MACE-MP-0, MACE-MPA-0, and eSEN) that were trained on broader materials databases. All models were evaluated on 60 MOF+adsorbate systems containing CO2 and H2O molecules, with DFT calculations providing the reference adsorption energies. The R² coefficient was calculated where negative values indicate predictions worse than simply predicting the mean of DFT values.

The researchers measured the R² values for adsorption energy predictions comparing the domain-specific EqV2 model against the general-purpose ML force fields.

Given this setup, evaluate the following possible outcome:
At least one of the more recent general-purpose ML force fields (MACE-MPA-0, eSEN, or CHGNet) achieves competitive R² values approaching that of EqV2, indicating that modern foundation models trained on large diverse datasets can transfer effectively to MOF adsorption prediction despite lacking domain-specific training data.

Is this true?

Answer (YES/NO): NO